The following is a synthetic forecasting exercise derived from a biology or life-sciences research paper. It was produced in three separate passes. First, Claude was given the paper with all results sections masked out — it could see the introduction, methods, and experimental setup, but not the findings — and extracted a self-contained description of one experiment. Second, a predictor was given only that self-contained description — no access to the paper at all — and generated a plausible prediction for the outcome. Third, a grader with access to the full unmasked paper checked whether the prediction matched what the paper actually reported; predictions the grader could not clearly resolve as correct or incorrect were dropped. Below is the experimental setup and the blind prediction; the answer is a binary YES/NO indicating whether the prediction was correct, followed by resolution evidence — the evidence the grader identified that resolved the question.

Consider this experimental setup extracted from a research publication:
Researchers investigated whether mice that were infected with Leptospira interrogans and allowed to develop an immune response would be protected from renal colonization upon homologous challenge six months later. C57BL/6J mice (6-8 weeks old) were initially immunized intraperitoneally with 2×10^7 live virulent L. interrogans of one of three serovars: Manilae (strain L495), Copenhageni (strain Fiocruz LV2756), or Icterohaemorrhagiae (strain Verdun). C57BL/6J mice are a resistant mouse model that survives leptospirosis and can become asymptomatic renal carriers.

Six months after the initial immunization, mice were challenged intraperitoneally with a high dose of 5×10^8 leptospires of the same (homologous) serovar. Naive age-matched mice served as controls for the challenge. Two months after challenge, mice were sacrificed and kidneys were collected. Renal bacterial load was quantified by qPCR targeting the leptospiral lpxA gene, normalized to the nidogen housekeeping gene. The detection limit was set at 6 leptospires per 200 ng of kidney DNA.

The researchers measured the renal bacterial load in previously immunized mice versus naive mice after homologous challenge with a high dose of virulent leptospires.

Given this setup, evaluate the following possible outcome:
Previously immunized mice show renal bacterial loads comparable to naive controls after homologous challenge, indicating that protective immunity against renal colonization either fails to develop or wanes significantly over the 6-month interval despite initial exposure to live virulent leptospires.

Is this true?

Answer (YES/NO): NO